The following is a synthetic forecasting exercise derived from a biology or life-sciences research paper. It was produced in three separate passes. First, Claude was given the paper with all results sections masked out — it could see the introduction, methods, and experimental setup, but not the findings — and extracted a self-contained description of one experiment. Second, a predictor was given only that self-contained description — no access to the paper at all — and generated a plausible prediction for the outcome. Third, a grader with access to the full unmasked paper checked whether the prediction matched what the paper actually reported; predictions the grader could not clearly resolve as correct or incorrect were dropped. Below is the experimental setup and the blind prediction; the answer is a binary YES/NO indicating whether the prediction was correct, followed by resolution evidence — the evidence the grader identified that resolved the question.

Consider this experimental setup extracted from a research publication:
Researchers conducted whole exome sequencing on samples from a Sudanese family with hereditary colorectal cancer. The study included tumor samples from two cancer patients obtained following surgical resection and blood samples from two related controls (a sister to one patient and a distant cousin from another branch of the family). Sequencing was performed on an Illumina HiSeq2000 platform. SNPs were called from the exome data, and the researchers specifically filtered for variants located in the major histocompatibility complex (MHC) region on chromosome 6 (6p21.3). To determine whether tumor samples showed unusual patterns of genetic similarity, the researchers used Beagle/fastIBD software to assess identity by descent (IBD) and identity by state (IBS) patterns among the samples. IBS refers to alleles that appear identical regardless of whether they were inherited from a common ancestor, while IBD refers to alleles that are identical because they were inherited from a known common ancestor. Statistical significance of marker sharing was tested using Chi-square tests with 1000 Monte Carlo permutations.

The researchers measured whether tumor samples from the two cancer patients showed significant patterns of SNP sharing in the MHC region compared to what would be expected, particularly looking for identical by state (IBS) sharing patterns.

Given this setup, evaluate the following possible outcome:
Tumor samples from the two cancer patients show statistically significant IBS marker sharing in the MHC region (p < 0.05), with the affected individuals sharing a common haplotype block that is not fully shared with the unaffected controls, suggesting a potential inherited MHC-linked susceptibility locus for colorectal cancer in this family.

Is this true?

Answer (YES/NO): NO